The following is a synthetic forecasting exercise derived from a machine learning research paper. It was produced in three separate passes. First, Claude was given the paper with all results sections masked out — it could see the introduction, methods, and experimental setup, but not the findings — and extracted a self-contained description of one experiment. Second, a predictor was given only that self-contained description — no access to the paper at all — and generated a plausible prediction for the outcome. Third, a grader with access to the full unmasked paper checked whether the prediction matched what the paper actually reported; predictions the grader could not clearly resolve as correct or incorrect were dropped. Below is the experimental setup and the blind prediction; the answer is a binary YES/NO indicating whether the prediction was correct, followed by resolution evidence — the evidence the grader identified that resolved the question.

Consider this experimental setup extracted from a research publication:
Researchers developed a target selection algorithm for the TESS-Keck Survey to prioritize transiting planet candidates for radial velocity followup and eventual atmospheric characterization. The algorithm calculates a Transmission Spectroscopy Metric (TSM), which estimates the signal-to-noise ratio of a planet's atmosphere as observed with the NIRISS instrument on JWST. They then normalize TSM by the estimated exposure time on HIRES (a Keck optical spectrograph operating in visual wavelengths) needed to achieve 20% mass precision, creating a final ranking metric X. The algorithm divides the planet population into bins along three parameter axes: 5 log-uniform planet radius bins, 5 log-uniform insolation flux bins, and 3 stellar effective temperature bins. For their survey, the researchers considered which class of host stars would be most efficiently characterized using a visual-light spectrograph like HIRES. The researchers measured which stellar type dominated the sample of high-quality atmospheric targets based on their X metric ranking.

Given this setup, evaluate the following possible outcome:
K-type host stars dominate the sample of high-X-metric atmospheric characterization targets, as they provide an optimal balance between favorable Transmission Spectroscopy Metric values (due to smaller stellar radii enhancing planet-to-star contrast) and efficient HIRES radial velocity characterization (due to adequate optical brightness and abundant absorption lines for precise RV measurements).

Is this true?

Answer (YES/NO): NO